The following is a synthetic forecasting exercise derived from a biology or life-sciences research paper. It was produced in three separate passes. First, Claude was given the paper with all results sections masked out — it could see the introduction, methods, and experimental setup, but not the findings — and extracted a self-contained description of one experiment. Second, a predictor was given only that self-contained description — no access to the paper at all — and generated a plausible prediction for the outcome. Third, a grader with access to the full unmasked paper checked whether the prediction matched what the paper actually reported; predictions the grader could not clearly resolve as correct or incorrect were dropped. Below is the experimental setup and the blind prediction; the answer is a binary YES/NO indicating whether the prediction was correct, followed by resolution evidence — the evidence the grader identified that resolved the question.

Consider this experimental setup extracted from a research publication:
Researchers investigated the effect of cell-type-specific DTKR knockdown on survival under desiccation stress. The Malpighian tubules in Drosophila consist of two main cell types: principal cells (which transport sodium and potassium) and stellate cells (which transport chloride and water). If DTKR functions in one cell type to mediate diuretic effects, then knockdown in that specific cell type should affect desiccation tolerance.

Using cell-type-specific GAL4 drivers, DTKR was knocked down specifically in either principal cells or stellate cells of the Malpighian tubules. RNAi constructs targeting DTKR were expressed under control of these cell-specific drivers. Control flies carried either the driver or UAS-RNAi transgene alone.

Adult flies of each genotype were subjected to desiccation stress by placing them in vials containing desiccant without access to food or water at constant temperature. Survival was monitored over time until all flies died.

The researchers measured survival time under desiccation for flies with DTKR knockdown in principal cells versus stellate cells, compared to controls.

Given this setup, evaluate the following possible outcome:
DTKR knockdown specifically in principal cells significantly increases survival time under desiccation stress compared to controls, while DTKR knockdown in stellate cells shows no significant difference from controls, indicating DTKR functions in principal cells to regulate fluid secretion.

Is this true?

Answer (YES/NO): NO